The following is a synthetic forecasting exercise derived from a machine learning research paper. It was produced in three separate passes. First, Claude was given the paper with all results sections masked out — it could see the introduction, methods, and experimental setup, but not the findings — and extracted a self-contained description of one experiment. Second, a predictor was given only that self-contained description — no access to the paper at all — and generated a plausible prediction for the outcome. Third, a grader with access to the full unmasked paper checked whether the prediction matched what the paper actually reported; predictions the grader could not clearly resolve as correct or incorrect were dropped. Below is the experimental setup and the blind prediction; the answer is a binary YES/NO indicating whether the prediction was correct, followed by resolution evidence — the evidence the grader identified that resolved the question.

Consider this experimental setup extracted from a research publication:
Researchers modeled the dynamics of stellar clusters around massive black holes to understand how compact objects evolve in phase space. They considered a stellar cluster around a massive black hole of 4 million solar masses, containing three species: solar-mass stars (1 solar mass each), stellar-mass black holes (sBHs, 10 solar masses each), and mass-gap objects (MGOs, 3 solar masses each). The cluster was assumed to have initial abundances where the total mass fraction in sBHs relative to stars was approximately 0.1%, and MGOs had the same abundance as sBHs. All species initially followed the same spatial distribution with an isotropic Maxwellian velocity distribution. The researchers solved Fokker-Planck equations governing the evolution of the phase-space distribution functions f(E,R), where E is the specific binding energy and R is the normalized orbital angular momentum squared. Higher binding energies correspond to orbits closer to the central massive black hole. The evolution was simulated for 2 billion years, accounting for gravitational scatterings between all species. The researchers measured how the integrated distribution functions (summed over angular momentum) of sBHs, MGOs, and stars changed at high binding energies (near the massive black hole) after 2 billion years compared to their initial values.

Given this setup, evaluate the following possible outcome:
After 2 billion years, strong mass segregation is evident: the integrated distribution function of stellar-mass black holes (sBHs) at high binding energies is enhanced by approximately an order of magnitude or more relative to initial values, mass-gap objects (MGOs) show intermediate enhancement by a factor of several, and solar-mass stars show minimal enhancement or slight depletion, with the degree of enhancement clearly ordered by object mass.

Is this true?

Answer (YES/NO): NO